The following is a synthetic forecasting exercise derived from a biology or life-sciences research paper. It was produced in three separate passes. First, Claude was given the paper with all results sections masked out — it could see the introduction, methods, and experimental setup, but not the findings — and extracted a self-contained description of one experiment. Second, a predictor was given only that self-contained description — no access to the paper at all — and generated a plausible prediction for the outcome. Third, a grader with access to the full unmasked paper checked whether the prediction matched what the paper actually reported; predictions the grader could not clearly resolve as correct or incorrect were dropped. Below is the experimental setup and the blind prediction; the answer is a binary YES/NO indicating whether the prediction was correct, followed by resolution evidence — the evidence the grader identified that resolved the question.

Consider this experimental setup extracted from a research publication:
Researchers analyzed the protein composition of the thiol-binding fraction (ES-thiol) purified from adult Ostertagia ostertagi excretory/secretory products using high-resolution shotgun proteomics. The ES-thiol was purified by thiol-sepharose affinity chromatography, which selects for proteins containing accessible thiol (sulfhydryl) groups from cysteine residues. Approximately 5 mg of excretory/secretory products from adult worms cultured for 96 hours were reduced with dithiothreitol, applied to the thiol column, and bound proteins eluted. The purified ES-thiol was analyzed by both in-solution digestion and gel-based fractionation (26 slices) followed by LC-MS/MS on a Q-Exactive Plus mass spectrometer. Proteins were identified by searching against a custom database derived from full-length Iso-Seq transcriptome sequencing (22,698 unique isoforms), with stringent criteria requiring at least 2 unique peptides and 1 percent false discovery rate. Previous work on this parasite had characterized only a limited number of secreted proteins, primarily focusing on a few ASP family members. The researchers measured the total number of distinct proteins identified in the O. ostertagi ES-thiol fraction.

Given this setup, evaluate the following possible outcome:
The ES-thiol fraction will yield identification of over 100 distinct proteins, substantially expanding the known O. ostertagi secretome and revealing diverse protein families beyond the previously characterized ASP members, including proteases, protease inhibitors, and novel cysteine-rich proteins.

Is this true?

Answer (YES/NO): YES